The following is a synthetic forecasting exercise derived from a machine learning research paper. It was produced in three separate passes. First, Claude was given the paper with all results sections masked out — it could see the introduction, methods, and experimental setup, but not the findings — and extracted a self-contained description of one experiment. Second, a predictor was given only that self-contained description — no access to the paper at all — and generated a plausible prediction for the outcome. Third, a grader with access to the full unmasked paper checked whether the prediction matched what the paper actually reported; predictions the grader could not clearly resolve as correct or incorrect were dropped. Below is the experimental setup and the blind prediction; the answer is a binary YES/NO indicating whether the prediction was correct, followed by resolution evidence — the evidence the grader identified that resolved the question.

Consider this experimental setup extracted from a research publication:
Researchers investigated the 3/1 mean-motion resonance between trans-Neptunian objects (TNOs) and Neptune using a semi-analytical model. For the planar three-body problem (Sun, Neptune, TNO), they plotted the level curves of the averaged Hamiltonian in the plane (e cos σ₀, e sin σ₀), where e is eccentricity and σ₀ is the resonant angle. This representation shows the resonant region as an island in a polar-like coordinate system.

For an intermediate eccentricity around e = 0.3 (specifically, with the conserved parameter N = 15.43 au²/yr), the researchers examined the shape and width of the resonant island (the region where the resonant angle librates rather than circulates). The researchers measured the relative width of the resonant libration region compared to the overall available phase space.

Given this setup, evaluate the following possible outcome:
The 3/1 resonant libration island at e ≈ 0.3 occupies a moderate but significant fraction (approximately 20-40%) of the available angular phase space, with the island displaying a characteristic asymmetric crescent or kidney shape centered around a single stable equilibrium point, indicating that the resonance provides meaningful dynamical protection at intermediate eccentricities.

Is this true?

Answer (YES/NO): NO